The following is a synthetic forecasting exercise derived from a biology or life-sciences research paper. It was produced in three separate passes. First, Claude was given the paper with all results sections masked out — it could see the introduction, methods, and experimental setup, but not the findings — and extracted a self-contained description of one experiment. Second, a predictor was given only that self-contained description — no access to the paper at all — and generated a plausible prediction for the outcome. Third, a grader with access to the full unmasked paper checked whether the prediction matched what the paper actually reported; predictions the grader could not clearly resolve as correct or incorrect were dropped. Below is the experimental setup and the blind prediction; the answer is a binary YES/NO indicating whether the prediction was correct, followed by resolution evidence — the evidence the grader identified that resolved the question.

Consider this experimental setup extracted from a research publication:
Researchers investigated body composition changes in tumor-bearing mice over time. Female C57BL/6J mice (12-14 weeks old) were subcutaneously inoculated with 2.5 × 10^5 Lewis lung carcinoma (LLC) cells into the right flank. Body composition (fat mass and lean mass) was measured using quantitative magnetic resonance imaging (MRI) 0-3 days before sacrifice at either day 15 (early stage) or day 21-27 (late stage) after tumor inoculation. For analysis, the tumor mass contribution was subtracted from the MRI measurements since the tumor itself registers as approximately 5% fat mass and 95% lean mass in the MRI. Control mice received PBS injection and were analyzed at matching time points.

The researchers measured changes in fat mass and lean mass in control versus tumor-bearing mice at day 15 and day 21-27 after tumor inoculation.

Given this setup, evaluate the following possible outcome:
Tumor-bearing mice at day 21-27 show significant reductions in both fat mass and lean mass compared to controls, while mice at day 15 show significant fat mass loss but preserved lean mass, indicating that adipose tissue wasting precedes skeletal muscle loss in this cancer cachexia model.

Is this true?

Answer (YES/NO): NO